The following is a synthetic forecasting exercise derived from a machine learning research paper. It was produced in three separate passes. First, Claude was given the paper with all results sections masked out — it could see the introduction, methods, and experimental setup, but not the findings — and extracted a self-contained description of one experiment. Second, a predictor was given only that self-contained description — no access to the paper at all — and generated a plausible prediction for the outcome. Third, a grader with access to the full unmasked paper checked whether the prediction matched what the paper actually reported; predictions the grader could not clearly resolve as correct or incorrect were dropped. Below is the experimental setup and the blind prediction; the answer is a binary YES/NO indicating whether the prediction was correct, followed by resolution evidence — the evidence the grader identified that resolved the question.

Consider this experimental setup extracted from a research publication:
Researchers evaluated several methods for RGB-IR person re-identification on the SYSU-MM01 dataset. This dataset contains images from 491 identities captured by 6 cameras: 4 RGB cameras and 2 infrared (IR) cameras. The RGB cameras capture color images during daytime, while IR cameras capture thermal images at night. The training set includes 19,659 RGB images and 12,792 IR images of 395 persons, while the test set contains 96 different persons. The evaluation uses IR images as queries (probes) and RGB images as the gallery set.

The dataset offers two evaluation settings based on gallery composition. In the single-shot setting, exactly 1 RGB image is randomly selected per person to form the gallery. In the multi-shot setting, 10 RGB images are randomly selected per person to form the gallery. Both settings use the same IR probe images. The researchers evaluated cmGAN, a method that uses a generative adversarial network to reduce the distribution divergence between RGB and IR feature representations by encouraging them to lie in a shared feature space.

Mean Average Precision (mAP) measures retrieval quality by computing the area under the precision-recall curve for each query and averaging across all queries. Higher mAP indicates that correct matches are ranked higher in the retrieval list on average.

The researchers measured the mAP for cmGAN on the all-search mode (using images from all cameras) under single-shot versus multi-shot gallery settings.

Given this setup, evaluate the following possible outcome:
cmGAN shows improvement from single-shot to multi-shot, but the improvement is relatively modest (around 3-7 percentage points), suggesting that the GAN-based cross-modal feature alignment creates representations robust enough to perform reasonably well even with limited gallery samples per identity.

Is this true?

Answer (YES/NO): NO